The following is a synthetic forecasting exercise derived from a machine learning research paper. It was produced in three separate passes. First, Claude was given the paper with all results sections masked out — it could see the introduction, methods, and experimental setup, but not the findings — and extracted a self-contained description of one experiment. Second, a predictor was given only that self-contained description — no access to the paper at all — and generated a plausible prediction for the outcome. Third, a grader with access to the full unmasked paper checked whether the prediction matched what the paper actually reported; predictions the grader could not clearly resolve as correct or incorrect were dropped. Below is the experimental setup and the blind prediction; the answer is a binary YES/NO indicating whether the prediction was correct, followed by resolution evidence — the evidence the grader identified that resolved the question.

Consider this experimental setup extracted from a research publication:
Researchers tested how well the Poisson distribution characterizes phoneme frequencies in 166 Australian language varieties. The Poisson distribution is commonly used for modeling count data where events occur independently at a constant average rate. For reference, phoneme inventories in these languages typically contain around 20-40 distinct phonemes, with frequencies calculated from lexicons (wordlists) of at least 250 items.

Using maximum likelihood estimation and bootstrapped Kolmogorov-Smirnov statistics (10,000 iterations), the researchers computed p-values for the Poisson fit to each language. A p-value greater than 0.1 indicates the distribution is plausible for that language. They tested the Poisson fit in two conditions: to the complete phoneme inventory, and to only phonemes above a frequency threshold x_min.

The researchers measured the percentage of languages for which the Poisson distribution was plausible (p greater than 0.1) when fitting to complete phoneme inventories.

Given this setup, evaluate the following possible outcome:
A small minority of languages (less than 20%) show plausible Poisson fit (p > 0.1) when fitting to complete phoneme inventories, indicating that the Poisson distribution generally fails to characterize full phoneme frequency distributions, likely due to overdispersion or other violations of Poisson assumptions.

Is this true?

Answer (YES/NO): NO